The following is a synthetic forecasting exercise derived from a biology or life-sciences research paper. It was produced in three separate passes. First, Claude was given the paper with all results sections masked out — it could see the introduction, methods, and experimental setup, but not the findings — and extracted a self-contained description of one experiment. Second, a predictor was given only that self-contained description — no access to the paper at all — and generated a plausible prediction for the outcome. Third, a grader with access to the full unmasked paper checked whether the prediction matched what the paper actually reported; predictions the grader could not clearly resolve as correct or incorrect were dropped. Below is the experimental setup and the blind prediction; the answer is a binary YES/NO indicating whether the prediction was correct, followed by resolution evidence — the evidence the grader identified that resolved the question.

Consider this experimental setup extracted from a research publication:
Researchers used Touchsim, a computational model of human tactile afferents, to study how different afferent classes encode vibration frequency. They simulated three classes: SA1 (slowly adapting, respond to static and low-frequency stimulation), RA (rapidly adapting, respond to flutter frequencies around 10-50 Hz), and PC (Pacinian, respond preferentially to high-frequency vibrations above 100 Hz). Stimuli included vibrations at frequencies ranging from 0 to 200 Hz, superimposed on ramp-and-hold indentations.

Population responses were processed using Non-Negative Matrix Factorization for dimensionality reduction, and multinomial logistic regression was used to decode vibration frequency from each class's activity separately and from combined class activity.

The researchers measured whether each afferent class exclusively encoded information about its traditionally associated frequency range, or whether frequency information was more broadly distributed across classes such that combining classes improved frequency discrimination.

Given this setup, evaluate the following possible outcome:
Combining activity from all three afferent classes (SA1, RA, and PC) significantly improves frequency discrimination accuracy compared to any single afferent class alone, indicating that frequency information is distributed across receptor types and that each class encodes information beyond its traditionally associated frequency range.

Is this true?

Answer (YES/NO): YES